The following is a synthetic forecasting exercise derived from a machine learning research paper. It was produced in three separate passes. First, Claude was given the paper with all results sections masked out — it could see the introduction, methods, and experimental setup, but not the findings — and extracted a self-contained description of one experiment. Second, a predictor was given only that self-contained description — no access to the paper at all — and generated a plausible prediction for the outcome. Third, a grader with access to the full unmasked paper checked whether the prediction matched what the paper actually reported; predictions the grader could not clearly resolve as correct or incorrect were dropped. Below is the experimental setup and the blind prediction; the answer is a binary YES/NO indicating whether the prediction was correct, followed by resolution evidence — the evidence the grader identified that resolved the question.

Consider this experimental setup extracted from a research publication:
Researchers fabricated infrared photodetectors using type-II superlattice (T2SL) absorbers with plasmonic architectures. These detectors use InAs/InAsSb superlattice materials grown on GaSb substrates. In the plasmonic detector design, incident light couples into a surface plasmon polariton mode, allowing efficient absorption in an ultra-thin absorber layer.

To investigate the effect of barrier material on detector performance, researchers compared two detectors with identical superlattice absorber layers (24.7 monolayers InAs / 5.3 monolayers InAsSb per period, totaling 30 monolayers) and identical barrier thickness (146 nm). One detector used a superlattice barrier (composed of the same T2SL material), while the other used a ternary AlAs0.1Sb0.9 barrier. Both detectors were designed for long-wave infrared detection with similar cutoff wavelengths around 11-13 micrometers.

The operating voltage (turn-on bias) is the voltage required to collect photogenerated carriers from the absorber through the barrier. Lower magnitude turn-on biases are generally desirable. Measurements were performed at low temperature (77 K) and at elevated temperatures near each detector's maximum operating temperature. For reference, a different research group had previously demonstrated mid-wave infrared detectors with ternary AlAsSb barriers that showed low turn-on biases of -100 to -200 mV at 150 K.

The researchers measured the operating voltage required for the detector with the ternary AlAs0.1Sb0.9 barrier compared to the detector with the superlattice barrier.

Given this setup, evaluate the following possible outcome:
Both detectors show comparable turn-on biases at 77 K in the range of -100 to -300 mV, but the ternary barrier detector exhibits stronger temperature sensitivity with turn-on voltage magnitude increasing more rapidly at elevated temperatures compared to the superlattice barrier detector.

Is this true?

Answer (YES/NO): NO